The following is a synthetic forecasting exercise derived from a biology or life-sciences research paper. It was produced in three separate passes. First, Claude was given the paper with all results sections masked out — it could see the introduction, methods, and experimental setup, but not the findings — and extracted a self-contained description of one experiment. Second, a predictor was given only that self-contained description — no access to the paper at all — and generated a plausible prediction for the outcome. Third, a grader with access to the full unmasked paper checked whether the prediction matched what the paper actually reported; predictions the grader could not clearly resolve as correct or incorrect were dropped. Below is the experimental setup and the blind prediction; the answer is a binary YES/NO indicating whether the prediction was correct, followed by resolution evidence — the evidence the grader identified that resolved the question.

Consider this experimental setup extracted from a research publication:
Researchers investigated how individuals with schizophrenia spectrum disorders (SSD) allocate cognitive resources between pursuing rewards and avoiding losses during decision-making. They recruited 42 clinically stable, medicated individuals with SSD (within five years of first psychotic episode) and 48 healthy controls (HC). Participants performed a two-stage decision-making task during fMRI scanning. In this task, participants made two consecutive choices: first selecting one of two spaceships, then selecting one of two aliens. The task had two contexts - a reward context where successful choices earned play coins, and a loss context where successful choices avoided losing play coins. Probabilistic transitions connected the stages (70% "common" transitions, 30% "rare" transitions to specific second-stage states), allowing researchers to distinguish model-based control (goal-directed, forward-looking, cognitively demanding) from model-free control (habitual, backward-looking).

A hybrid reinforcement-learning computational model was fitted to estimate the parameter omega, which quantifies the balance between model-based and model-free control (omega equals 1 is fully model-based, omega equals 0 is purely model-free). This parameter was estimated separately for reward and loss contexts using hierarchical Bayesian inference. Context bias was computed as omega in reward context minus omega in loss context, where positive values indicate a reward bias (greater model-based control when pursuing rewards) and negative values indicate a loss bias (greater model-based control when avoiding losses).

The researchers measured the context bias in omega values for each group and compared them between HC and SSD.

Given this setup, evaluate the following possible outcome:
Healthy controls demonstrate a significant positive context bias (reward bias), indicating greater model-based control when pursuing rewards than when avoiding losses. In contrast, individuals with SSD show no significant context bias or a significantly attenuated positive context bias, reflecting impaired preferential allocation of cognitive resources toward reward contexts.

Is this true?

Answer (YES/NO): NO